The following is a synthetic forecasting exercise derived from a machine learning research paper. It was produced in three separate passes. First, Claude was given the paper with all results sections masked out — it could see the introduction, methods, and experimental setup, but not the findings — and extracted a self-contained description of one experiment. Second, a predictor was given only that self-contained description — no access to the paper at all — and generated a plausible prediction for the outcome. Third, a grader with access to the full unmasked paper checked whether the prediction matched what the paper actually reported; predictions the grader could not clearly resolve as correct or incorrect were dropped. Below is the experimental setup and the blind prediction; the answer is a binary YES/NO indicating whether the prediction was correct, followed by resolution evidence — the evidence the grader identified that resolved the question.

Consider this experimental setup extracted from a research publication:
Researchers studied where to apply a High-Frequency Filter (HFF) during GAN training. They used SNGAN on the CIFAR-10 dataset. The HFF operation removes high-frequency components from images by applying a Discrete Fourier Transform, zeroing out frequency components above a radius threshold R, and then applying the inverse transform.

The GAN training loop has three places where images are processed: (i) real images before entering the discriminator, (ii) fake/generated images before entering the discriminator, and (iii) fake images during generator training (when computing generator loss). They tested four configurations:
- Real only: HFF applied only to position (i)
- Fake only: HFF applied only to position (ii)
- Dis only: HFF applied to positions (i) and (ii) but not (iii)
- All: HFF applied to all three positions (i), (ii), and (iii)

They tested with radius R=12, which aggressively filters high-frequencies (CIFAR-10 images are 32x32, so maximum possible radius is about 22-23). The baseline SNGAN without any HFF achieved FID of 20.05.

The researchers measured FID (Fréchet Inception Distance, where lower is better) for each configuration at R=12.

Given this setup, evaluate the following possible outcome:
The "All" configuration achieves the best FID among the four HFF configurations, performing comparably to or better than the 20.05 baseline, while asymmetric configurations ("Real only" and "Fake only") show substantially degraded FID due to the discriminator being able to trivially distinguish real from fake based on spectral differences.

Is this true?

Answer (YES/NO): NO